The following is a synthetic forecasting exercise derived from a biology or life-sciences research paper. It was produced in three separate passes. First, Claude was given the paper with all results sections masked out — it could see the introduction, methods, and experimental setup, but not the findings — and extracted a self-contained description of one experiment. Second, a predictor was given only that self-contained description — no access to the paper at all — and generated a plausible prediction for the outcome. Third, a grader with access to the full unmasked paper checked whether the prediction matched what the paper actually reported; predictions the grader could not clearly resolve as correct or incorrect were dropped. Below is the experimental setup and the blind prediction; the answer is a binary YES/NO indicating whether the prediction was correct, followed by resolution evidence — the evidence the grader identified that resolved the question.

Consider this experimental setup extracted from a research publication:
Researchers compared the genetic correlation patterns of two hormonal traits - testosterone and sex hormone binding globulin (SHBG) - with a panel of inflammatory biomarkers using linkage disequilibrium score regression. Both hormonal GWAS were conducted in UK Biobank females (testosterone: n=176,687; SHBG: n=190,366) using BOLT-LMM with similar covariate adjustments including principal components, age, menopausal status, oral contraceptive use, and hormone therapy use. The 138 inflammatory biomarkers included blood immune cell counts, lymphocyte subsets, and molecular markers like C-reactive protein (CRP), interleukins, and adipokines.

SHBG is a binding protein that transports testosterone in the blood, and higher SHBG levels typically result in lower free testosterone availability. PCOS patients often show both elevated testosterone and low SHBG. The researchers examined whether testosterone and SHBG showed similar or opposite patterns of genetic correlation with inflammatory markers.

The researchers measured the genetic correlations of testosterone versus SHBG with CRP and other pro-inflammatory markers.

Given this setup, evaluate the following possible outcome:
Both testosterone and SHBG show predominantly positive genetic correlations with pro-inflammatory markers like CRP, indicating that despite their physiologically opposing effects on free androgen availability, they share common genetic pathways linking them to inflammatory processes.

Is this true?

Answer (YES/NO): NO